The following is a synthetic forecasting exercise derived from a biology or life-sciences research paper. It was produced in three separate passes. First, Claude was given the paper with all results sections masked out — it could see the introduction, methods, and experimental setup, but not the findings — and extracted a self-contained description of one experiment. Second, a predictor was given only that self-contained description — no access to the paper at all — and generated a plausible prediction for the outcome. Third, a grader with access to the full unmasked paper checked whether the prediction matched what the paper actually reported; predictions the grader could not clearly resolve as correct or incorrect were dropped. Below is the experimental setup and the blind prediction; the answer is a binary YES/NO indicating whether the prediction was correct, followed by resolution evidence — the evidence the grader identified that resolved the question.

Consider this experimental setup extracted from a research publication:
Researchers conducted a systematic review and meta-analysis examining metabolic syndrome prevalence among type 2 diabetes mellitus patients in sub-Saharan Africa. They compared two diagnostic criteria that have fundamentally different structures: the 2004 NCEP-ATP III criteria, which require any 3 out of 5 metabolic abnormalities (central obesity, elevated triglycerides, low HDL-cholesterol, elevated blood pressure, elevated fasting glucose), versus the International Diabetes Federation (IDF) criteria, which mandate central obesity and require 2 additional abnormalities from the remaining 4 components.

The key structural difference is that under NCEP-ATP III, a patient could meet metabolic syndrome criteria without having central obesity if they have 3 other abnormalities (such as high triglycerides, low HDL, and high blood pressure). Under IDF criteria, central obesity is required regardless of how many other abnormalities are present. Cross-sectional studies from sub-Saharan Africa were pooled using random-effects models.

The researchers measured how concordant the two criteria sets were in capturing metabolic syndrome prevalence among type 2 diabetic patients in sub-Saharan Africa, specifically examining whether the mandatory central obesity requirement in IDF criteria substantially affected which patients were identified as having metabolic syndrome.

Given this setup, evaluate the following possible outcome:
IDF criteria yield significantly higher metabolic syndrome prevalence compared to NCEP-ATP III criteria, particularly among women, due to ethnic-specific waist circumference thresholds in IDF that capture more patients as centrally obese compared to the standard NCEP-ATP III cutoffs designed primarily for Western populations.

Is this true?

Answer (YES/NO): NO